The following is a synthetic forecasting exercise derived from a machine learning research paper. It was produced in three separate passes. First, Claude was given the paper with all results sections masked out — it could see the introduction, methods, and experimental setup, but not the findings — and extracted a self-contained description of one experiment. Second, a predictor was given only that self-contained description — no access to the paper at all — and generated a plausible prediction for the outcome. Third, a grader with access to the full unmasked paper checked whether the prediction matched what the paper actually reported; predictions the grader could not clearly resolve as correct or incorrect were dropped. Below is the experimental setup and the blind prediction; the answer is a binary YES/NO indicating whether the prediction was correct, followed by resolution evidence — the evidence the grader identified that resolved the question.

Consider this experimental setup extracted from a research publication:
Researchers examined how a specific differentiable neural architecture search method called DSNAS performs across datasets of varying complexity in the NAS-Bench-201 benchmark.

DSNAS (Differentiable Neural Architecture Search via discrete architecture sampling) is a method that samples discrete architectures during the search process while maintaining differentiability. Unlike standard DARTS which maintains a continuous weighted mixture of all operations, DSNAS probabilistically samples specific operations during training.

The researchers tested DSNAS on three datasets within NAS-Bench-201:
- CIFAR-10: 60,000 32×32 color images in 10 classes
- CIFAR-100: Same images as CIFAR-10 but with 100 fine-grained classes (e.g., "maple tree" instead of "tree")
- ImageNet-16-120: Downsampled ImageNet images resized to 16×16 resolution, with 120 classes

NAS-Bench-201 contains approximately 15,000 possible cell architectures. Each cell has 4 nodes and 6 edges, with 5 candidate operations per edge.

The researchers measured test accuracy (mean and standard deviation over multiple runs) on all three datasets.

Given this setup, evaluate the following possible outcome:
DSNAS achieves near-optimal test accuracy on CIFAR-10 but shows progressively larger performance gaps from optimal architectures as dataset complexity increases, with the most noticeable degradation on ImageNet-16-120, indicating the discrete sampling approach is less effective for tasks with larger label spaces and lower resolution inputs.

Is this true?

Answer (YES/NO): NO